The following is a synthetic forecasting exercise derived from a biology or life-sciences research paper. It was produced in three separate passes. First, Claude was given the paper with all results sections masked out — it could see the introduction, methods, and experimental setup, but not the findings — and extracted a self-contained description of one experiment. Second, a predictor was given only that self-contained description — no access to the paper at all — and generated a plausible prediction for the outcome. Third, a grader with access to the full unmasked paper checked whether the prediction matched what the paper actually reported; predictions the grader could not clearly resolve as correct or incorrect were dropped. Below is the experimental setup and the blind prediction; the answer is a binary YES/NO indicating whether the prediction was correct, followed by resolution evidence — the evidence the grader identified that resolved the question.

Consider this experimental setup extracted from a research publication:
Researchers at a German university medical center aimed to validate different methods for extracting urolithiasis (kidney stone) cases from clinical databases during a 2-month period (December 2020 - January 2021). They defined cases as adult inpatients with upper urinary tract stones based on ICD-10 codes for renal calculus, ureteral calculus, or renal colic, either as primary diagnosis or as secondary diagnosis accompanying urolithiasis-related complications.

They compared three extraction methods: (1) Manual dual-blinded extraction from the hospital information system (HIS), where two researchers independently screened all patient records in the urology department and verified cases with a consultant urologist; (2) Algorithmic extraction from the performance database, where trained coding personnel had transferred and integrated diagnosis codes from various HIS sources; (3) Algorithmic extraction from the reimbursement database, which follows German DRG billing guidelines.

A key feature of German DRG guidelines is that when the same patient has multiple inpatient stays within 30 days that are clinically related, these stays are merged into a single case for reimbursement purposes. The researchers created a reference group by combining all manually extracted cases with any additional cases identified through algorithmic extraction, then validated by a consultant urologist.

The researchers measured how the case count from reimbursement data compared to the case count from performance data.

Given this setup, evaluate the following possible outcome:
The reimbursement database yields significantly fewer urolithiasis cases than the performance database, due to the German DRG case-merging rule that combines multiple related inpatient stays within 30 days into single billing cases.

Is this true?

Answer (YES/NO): YES